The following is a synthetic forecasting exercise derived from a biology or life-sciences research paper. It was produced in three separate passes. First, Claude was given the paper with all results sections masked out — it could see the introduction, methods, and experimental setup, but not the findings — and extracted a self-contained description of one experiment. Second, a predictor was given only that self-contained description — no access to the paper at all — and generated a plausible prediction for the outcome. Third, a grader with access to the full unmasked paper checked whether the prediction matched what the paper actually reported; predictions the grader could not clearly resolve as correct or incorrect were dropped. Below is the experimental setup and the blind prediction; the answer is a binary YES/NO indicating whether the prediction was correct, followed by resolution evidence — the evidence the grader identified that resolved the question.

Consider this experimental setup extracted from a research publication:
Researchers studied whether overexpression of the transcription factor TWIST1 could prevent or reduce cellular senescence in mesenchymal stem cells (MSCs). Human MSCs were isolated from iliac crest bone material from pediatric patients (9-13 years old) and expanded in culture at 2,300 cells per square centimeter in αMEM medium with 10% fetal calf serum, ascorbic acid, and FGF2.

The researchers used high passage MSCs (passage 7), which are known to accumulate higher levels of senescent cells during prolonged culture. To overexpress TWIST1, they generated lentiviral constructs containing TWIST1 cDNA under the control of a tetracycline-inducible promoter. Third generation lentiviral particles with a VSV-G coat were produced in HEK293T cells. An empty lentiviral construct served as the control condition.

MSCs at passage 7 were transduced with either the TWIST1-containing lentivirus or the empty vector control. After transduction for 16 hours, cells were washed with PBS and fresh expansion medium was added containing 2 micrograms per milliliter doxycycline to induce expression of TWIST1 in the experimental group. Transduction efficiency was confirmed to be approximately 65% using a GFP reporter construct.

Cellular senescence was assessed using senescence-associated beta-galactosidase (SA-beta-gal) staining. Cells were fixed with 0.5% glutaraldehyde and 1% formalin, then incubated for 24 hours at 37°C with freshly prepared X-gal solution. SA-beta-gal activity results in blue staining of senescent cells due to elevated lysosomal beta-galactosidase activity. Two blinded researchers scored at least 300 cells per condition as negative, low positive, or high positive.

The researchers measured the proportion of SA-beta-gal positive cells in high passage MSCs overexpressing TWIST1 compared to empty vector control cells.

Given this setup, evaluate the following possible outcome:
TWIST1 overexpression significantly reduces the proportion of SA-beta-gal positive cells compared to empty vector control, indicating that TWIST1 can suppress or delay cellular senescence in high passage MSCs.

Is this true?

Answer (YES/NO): YES